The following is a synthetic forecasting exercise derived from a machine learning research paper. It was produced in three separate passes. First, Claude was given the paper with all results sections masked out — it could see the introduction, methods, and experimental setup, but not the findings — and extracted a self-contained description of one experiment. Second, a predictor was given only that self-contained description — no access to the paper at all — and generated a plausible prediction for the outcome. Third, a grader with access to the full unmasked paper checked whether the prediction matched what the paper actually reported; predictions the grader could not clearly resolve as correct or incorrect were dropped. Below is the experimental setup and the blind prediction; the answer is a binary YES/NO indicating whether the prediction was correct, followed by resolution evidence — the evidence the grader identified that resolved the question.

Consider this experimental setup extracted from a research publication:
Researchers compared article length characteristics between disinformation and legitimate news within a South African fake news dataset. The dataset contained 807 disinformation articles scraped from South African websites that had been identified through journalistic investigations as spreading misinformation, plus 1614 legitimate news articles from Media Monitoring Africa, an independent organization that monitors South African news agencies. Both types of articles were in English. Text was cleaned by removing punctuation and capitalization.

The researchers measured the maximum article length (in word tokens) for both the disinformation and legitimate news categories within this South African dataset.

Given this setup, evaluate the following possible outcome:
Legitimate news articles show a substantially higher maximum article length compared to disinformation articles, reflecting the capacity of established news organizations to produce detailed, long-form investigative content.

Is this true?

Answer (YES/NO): YES